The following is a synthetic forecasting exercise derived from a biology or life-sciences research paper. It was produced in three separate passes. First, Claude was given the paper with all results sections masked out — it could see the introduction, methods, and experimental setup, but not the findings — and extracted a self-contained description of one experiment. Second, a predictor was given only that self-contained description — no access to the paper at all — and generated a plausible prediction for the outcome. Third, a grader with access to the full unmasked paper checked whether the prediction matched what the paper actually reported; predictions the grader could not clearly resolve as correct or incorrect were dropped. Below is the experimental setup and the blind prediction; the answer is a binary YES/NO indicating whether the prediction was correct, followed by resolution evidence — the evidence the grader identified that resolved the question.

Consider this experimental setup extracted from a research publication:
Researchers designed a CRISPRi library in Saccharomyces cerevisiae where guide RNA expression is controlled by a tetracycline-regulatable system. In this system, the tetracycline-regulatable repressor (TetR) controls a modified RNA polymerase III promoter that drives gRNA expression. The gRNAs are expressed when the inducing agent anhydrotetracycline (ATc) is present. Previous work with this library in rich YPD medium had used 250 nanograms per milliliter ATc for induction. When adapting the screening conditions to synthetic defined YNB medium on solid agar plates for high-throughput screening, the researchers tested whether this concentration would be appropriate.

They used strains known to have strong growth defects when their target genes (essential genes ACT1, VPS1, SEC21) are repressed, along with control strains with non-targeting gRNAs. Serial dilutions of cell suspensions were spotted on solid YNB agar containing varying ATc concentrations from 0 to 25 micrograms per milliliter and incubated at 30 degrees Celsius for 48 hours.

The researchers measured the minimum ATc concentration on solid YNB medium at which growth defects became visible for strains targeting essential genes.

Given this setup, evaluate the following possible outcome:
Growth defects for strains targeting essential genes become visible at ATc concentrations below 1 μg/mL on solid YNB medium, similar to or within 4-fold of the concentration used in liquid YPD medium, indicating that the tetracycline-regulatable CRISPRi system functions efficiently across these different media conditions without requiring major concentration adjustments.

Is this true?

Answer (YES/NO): NO